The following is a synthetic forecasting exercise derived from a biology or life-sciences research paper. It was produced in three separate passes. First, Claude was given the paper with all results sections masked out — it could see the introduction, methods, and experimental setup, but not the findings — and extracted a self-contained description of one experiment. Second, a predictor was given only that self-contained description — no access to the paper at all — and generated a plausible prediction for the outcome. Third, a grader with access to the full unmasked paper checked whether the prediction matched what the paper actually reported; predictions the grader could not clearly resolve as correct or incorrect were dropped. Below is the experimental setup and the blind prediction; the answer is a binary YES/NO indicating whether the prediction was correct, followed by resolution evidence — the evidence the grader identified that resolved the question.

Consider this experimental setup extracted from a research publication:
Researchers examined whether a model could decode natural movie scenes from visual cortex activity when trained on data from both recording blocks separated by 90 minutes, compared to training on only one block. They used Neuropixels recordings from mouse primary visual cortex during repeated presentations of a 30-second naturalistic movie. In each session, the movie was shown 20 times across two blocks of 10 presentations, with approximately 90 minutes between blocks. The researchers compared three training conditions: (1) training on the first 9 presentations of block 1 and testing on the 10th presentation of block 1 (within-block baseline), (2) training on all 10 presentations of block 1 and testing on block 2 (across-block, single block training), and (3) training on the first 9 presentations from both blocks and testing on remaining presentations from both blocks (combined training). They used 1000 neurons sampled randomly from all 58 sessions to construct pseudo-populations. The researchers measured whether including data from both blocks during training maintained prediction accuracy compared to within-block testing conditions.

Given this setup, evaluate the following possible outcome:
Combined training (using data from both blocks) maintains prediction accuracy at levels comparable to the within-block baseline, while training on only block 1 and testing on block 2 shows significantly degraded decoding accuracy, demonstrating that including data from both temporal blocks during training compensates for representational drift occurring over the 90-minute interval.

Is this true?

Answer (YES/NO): NO